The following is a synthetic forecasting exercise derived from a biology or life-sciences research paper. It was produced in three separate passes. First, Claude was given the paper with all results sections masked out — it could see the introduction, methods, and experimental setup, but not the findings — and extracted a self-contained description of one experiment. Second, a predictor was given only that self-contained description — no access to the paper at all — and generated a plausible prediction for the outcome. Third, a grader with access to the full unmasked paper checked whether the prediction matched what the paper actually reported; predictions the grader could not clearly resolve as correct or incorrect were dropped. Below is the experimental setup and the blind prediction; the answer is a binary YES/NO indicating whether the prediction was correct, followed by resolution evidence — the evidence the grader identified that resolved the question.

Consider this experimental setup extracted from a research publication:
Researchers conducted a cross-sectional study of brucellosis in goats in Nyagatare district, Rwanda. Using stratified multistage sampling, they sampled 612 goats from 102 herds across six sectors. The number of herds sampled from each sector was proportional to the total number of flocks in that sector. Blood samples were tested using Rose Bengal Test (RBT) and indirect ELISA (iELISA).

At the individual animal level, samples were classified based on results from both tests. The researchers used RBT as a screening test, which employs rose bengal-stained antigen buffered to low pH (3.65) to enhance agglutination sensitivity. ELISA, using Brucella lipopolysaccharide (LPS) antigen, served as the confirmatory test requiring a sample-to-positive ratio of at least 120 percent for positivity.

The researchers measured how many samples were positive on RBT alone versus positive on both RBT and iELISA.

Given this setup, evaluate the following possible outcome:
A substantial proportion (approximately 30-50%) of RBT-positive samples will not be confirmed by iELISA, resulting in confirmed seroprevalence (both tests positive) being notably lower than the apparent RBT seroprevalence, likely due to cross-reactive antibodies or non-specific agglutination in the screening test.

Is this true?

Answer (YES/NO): NO